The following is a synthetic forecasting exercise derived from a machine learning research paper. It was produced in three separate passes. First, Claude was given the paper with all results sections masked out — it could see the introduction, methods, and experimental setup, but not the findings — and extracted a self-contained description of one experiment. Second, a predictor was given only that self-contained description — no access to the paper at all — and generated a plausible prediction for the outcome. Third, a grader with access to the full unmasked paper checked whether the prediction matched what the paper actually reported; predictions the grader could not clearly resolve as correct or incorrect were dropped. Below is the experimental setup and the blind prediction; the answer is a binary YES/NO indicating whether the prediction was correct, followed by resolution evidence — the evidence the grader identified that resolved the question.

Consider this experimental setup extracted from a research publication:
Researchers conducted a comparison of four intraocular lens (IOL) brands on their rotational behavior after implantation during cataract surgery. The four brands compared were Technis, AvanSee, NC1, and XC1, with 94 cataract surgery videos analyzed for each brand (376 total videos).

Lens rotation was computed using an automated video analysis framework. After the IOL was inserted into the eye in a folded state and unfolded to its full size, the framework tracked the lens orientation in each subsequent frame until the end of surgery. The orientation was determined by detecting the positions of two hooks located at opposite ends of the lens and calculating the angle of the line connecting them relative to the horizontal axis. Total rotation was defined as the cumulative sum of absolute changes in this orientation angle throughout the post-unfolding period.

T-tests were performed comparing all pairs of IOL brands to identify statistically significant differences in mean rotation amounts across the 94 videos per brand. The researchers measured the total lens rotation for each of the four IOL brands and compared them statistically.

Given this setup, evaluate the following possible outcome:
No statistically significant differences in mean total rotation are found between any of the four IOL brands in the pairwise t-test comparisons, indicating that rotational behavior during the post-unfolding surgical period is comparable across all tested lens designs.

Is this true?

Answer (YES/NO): NO